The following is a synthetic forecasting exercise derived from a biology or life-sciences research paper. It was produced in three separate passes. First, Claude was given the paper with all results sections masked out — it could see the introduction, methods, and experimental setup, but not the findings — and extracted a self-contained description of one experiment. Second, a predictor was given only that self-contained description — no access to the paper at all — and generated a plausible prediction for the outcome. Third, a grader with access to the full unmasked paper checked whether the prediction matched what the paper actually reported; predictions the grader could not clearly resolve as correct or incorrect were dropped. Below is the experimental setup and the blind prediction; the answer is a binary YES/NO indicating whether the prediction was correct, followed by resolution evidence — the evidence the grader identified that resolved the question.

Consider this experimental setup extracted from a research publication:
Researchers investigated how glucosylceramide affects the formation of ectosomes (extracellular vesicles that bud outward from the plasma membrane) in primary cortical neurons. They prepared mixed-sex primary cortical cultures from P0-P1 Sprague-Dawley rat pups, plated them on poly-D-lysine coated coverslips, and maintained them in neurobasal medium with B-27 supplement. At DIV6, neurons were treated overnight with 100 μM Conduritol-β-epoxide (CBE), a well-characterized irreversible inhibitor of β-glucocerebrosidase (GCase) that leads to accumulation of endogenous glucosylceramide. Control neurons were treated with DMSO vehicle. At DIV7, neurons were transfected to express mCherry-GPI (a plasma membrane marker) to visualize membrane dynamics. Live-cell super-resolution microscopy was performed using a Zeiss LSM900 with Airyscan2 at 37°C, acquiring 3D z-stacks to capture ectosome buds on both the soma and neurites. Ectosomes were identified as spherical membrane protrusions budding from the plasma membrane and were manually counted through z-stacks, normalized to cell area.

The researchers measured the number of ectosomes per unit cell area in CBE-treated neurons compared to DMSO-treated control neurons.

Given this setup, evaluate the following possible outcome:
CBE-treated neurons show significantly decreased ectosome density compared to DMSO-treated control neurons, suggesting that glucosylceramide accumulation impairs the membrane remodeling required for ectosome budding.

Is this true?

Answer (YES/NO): NO